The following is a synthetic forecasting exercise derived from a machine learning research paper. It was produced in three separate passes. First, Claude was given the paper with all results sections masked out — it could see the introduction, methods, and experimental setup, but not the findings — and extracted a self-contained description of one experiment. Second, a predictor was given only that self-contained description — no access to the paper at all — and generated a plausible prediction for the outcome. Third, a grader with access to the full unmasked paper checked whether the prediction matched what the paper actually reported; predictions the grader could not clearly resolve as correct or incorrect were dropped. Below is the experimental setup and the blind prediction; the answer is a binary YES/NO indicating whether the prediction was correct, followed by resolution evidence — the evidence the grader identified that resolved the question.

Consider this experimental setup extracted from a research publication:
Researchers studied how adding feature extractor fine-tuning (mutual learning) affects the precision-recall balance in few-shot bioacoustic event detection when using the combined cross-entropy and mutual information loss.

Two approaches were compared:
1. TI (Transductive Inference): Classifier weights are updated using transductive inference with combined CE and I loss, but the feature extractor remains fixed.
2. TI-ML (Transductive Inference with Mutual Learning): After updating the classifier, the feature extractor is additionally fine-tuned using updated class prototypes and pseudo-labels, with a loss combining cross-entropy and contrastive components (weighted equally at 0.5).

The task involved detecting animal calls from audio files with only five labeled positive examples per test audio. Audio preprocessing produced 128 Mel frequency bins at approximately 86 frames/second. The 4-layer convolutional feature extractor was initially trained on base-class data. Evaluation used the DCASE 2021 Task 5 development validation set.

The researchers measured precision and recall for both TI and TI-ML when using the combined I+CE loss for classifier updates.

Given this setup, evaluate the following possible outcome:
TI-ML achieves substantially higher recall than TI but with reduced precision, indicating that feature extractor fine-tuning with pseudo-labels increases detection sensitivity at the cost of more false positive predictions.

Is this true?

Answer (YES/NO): NO